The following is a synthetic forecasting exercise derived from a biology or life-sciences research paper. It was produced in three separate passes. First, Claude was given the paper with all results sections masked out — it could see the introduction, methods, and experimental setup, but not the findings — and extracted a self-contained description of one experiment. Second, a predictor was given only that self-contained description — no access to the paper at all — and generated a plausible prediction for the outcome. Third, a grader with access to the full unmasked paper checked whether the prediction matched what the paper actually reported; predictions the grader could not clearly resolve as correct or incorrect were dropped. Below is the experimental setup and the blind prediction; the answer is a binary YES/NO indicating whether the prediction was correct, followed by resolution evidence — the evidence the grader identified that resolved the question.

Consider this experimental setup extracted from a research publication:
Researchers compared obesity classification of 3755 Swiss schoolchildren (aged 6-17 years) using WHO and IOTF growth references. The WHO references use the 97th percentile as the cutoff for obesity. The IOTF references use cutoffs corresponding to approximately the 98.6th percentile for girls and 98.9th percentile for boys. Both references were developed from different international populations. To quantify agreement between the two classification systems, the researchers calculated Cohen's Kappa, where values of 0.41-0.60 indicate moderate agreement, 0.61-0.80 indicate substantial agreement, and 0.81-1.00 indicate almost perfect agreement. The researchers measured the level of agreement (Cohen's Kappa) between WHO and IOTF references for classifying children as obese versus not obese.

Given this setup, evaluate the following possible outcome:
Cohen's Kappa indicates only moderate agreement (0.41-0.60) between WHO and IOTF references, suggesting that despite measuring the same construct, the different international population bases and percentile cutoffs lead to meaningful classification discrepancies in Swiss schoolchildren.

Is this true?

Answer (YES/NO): NO